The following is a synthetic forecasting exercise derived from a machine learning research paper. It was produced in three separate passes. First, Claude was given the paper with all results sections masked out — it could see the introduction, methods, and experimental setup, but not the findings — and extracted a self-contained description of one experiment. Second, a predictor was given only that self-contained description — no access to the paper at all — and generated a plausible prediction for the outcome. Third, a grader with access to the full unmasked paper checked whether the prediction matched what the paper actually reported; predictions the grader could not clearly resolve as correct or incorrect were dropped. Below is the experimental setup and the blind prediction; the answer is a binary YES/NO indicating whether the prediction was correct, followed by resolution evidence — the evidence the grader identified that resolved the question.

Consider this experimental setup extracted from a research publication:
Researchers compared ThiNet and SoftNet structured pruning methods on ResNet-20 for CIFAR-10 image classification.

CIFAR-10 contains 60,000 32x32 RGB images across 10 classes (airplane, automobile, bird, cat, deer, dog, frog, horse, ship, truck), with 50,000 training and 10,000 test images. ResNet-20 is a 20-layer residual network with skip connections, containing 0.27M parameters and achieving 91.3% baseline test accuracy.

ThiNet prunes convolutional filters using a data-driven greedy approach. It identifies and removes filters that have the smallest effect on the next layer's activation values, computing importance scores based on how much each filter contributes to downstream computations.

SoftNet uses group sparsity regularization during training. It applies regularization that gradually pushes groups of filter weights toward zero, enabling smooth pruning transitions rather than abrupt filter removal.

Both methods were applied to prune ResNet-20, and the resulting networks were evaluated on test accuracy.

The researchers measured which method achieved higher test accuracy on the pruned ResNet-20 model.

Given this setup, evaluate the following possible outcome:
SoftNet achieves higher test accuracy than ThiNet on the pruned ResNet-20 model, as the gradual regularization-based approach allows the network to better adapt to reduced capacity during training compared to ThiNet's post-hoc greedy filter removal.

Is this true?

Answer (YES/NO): YES